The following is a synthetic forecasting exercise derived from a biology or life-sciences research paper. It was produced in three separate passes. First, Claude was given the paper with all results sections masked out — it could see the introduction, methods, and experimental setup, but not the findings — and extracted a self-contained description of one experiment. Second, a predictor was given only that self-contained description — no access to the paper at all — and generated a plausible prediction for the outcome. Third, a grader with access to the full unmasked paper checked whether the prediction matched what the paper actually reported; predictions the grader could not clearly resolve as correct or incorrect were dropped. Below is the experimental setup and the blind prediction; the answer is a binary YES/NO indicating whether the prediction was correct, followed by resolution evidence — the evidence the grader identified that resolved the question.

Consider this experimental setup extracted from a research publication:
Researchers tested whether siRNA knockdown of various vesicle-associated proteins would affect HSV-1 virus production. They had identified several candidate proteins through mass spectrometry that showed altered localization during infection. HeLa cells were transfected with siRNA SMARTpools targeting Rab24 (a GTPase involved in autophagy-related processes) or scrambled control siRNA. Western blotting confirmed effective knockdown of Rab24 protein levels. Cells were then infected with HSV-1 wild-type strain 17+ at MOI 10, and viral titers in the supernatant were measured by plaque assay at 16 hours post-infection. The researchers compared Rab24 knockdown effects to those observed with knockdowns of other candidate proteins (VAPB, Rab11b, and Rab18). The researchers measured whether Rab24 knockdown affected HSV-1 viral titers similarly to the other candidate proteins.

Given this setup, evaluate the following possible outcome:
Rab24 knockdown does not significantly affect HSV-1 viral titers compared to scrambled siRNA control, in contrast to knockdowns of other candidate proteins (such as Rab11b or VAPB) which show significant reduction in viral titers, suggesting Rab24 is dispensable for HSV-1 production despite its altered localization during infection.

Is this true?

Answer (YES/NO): NO